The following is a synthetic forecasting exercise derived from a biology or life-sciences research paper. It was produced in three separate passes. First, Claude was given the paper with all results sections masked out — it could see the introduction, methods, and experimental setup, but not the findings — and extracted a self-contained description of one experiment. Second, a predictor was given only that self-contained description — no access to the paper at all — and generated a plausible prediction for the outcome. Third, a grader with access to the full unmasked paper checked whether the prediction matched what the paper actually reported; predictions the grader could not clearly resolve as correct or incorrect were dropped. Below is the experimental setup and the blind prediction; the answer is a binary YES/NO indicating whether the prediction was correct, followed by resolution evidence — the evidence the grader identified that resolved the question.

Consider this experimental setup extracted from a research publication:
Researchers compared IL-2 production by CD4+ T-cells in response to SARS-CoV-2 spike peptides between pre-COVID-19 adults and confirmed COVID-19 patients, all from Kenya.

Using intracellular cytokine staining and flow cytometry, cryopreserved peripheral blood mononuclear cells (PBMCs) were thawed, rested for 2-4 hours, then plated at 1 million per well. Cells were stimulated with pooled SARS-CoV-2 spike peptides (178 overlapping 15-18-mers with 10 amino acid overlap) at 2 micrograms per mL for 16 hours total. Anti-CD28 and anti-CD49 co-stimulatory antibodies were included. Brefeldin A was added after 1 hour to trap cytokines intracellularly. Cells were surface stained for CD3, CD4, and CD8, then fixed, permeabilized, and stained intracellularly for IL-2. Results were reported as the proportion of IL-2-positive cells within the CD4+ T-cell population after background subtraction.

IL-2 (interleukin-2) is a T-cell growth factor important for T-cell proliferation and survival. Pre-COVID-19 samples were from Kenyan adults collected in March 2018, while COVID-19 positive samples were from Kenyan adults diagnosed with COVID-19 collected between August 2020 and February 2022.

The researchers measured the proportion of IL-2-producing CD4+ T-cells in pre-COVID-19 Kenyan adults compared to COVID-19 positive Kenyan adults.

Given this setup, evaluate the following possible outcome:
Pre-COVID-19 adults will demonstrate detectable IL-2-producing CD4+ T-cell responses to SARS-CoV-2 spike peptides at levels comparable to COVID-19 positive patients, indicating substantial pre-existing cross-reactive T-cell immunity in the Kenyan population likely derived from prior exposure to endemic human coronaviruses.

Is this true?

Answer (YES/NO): NO